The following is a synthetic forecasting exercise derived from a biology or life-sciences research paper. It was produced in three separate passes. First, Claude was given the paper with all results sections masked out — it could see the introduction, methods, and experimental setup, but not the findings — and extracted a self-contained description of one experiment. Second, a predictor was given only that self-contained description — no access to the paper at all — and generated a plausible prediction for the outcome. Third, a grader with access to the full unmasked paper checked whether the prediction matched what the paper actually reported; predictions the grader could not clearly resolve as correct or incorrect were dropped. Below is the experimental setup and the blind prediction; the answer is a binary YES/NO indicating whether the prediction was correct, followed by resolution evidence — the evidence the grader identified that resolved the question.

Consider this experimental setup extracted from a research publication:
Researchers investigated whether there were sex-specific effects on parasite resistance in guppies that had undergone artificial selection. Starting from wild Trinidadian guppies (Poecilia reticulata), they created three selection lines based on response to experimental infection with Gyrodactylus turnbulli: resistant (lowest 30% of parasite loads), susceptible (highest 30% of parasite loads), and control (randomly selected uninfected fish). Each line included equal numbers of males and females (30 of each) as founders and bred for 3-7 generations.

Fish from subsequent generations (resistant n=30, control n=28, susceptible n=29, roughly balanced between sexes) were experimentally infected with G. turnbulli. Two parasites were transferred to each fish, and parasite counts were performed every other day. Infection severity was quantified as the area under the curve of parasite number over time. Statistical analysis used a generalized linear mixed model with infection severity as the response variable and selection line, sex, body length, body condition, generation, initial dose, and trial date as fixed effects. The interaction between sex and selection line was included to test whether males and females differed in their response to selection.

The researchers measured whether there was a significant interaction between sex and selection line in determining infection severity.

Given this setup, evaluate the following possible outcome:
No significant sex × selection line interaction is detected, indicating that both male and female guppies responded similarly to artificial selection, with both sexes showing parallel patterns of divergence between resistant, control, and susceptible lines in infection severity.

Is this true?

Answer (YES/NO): NO